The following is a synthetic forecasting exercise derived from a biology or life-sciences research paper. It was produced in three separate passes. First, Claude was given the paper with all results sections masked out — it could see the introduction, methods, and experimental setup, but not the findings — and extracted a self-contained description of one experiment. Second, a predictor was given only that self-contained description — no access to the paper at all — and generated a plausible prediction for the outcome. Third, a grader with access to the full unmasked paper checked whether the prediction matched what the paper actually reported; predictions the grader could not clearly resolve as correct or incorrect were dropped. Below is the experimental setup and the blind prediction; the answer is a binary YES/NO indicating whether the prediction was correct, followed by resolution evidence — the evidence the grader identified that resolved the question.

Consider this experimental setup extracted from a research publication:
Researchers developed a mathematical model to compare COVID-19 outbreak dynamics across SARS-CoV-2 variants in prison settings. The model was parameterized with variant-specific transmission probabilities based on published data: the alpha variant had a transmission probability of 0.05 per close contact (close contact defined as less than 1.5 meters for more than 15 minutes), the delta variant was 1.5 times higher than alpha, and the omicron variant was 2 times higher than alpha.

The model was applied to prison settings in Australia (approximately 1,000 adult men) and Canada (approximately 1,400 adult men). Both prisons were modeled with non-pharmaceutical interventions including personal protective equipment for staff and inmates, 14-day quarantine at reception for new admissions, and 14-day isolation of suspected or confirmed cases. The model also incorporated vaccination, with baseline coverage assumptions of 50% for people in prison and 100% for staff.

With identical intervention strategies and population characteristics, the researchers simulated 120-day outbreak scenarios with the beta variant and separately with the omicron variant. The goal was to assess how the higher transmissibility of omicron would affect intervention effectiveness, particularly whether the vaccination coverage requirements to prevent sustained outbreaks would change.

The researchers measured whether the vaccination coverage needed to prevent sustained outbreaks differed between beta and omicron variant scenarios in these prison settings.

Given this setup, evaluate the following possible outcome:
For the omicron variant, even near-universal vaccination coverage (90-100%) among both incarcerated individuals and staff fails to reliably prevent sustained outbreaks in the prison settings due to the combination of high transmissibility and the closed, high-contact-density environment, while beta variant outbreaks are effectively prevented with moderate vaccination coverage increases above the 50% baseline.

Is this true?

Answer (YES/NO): NO